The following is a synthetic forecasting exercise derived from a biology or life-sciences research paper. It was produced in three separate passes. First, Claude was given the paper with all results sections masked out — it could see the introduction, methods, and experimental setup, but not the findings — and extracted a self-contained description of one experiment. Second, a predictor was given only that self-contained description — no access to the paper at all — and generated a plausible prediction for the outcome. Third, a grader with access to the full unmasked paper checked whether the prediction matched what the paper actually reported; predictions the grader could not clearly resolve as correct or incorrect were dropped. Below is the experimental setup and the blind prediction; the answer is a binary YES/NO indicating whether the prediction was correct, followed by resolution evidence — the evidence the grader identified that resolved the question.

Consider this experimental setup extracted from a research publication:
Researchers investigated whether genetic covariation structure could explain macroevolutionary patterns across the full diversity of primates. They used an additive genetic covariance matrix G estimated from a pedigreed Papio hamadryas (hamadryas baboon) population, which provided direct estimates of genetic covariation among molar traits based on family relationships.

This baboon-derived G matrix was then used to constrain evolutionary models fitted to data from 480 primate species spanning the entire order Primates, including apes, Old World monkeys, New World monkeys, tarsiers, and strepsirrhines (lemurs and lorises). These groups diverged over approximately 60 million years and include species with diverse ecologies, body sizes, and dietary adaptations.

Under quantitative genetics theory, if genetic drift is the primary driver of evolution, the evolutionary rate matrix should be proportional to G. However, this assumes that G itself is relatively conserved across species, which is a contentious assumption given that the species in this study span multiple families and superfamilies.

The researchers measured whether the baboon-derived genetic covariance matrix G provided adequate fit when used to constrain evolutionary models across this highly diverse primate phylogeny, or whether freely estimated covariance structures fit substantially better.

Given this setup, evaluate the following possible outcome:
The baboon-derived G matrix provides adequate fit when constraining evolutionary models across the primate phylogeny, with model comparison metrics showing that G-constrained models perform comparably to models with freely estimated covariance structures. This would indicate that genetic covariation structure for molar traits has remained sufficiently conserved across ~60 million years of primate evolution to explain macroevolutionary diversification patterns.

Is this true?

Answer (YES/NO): YES